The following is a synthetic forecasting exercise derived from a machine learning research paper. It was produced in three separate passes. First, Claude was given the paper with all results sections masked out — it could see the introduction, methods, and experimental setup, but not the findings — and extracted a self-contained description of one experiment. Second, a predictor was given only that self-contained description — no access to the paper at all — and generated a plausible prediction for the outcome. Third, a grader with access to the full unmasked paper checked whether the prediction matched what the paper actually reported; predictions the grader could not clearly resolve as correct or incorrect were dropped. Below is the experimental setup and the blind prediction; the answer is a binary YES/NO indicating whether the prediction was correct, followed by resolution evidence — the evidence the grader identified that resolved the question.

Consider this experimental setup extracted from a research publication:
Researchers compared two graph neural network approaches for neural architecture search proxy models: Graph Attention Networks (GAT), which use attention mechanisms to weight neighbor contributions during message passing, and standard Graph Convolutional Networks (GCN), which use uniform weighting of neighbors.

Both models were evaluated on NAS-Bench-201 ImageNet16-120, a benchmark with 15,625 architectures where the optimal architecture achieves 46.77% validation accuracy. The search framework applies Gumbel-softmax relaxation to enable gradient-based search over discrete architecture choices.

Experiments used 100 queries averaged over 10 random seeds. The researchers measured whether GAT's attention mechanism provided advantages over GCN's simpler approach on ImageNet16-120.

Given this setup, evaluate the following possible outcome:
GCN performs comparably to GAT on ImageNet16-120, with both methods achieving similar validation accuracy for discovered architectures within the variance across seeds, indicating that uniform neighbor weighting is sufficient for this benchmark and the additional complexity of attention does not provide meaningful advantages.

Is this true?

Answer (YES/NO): NO